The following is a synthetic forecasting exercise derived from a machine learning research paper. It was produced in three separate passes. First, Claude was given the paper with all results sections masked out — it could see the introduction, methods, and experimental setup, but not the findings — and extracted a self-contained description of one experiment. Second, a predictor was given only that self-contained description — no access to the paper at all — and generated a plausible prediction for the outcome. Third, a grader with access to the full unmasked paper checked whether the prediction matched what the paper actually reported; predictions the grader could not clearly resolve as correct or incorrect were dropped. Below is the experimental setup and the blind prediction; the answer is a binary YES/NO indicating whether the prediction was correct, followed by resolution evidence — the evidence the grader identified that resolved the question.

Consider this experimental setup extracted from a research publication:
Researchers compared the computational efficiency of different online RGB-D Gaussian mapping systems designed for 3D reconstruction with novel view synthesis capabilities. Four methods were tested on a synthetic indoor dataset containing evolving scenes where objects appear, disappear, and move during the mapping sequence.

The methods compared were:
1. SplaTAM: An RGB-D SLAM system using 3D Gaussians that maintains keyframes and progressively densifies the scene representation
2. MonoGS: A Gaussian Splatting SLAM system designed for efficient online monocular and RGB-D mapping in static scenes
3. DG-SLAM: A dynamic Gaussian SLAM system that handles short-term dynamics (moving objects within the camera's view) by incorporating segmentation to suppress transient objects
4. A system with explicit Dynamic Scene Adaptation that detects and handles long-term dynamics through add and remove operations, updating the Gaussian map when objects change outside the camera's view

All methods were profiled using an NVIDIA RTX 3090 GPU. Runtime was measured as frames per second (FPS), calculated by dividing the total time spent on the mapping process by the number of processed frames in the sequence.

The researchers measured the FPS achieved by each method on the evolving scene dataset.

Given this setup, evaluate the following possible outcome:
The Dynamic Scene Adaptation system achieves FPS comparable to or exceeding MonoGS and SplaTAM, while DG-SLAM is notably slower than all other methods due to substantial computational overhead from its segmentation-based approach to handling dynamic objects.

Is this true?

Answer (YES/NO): NO